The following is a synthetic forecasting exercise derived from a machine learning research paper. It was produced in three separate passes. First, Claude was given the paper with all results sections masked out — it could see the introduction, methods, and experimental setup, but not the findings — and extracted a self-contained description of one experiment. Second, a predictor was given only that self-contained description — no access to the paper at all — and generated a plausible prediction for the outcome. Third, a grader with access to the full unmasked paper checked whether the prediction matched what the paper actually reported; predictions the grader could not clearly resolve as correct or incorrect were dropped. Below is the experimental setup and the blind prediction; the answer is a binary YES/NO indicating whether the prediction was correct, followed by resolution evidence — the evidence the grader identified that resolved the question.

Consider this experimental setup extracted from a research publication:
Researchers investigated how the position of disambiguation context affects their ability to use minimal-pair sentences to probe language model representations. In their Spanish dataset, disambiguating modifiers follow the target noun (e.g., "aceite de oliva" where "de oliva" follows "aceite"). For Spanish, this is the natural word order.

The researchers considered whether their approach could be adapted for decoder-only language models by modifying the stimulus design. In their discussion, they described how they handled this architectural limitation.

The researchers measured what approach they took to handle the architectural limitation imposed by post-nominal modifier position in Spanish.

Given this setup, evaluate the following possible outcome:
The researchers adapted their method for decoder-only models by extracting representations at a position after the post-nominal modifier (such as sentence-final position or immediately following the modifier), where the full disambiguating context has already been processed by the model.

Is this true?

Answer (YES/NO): NO